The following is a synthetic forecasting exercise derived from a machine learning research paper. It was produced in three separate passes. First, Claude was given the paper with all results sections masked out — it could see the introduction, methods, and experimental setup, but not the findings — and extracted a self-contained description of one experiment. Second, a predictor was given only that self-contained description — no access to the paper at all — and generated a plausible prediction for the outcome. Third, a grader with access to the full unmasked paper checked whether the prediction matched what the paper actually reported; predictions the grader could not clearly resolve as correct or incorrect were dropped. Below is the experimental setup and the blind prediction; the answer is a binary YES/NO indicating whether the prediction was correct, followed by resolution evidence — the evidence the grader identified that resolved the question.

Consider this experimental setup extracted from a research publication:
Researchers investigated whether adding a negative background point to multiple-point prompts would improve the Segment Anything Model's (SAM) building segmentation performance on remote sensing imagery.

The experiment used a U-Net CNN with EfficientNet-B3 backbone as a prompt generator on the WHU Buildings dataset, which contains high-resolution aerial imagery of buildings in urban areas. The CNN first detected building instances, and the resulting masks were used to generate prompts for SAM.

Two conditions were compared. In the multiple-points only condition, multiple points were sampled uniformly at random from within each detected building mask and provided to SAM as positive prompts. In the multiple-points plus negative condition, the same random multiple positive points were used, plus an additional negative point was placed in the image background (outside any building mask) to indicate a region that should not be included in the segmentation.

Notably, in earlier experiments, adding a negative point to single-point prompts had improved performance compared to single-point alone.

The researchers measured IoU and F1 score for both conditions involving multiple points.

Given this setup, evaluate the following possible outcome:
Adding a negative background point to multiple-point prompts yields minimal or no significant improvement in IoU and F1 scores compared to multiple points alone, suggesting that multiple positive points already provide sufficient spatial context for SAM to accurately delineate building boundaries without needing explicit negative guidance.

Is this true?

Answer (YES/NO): YES